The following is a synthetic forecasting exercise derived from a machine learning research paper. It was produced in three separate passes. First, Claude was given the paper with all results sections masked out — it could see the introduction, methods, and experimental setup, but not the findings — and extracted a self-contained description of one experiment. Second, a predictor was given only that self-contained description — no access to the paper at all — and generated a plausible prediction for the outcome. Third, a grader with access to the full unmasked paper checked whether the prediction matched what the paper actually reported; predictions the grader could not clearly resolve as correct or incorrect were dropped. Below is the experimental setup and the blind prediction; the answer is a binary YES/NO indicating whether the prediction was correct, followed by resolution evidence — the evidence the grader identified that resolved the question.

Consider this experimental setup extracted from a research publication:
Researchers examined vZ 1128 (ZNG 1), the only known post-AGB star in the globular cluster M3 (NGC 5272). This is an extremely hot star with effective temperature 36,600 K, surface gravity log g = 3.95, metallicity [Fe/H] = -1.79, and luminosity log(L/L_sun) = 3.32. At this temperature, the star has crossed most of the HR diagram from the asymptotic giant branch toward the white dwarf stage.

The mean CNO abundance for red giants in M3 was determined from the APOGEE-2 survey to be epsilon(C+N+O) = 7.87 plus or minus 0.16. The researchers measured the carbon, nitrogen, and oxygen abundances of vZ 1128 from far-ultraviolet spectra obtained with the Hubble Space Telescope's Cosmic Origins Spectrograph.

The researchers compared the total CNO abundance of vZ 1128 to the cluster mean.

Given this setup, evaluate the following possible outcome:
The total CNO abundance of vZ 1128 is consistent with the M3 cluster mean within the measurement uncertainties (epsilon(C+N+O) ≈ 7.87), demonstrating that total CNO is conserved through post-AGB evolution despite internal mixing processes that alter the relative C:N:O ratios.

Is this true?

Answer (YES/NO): YES